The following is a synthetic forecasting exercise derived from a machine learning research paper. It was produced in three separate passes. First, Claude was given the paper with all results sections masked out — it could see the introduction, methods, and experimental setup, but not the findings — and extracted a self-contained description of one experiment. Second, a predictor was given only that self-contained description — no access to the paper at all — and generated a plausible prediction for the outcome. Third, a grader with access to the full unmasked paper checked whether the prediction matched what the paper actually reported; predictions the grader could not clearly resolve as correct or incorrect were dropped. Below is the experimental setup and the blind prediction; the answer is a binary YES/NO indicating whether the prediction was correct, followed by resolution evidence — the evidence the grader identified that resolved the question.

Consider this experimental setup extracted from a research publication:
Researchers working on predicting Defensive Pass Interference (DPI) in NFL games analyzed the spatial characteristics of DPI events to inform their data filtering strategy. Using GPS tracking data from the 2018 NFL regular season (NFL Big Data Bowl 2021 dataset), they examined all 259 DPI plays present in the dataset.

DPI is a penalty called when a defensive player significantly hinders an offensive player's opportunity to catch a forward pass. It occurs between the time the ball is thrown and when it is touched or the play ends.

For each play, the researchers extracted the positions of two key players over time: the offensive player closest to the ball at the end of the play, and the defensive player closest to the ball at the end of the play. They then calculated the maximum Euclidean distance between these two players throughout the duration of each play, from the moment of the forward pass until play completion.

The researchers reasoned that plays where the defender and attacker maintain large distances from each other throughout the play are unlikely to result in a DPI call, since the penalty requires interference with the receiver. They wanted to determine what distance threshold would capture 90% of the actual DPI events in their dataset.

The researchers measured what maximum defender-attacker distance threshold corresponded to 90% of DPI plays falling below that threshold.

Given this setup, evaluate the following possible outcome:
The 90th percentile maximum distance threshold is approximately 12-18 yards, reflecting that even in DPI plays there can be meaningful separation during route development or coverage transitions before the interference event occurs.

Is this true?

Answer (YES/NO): NO